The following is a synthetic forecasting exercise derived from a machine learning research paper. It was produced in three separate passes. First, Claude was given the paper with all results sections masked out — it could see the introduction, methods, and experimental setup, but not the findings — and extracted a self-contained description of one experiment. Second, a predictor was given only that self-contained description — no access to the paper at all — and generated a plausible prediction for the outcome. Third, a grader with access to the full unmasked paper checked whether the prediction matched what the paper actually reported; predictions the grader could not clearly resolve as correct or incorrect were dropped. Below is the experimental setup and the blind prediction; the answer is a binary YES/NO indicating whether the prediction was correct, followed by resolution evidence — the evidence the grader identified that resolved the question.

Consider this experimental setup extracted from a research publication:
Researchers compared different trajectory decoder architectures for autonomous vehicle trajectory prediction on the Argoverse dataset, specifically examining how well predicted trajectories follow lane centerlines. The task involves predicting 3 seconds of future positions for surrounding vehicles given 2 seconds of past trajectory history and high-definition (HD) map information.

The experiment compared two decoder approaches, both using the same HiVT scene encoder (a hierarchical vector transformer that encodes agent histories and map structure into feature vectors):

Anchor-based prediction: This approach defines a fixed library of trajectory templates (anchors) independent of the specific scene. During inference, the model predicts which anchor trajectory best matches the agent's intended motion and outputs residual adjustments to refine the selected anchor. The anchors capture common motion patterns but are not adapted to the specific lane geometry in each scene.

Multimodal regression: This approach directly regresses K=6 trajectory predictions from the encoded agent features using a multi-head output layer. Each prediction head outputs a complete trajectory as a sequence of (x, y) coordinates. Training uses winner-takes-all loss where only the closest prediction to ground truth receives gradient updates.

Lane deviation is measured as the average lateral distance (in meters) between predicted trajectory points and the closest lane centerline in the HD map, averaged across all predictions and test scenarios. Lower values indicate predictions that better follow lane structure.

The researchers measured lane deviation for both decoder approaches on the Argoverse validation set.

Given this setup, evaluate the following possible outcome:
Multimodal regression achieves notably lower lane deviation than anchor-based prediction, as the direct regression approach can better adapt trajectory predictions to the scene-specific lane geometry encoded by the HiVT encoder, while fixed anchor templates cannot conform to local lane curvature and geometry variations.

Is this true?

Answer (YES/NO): NO